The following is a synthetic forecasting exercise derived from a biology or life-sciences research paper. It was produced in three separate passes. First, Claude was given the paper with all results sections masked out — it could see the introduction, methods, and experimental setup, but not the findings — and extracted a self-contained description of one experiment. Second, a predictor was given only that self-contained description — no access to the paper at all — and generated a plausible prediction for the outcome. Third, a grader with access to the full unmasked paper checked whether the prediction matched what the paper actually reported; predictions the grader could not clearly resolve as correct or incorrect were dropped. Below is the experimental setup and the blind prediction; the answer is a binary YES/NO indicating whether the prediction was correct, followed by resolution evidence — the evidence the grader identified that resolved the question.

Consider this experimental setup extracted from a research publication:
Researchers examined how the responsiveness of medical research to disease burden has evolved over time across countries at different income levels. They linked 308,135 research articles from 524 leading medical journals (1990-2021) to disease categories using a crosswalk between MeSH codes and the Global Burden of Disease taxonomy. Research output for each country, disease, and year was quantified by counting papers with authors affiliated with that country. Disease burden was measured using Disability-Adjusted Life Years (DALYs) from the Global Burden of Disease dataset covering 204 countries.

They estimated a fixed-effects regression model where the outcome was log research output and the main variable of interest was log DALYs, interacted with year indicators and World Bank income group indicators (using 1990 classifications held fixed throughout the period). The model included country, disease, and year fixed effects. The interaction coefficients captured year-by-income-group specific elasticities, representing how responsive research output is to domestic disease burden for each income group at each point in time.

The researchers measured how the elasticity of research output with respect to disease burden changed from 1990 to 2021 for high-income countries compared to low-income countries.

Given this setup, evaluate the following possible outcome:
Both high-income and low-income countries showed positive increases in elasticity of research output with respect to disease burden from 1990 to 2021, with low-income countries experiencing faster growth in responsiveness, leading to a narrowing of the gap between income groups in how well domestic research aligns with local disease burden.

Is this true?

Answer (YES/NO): NO